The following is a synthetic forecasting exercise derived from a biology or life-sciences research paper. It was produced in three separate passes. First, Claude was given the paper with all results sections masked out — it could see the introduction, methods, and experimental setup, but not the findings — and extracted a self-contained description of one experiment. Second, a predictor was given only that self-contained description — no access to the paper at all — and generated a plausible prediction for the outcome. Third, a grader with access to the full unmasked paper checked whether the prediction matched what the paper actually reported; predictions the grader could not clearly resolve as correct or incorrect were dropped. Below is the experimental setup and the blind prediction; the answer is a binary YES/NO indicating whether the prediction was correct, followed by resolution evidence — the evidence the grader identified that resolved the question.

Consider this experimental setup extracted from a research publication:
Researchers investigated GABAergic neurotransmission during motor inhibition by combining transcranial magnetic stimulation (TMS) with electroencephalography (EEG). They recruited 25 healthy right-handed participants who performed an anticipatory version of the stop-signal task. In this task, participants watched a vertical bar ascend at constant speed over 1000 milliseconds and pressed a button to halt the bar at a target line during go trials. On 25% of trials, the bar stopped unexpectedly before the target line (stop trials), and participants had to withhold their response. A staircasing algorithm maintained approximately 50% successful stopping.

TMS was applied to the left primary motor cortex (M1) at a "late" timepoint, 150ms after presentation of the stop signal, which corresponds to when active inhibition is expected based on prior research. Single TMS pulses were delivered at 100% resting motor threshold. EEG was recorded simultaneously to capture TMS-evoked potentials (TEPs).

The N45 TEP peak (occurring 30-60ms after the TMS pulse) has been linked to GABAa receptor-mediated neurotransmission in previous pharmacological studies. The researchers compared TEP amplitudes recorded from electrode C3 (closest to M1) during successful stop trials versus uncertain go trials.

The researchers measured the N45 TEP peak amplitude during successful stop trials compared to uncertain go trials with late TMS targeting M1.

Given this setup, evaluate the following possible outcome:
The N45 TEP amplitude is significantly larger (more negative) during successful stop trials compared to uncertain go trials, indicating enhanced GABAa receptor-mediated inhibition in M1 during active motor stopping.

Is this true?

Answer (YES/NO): NO